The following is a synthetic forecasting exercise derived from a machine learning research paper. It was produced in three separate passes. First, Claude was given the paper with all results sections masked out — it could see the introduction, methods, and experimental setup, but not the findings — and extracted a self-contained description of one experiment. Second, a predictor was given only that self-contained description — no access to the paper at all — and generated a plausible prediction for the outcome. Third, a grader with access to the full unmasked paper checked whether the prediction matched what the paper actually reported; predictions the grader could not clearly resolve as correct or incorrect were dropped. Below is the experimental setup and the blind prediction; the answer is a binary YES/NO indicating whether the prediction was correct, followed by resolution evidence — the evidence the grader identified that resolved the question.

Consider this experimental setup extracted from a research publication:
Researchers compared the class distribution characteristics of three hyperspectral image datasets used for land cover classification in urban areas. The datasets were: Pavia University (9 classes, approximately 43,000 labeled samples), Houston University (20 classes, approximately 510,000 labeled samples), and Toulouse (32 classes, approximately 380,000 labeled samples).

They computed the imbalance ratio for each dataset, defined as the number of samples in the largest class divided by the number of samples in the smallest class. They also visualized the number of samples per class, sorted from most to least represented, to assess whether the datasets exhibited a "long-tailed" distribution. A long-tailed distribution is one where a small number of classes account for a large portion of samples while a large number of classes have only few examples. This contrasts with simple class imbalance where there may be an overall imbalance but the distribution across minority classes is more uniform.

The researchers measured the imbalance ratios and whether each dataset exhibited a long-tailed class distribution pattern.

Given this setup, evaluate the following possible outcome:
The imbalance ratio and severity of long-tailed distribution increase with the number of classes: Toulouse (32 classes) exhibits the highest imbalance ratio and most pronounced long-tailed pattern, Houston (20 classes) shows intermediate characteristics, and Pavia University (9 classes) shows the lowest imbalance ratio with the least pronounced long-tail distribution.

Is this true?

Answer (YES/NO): NO